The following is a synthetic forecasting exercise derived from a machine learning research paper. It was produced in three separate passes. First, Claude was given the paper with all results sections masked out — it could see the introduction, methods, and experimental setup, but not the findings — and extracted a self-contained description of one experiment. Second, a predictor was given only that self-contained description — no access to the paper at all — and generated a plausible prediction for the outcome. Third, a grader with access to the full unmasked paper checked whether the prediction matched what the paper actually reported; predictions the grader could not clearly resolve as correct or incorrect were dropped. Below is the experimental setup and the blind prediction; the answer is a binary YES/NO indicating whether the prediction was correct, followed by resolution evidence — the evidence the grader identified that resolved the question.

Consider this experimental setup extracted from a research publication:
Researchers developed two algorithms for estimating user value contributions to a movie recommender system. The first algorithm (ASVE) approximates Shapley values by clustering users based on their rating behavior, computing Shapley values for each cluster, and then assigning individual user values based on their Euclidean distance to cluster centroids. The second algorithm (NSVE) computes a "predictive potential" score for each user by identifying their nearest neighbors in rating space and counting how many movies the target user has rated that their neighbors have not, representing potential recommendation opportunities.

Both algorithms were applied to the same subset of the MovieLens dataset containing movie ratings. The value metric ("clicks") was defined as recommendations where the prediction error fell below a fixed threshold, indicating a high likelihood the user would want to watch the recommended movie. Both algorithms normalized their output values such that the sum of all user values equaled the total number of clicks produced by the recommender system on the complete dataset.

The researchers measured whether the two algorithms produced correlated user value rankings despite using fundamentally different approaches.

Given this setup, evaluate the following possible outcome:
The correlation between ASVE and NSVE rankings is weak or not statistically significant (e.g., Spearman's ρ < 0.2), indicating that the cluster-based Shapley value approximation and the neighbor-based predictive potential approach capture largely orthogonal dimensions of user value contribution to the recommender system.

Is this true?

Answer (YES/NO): NO